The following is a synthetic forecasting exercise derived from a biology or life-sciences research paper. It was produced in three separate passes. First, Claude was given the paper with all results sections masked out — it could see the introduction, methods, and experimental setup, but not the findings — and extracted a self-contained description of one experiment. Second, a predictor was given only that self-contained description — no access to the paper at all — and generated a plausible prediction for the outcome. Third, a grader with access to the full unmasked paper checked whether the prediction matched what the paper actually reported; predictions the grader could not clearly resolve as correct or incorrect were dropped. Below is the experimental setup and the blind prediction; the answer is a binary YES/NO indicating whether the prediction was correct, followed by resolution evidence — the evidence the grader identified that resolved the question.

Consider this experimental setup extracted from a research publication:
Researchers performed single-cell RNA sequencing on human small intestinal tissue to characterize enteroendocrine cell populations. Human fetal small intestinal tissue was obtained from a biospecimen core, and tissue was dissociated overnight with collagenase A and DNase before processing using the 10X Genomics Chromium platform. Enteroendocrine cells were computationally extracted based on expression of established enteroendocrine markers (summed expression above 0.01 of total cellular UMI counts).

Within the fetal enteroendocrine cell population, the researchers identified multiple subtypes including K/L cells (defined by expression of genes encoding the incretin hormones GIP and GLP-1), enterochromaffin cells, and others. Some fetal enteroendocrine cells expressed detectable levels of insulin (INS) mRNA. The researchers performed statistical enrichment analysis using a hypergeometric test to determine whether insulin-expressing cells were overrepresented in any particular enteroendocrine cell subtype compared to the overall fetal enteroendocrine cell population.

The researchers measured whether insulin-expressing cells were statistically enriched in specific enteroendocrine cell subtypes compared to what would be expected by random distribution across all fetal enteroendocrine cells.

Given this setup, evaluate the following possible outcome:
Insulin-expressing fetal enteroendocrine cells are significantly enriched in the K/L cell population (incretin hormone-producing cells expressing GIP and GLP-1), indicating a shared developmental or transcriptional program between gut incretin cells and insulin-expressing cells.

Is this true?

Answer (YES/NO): YES